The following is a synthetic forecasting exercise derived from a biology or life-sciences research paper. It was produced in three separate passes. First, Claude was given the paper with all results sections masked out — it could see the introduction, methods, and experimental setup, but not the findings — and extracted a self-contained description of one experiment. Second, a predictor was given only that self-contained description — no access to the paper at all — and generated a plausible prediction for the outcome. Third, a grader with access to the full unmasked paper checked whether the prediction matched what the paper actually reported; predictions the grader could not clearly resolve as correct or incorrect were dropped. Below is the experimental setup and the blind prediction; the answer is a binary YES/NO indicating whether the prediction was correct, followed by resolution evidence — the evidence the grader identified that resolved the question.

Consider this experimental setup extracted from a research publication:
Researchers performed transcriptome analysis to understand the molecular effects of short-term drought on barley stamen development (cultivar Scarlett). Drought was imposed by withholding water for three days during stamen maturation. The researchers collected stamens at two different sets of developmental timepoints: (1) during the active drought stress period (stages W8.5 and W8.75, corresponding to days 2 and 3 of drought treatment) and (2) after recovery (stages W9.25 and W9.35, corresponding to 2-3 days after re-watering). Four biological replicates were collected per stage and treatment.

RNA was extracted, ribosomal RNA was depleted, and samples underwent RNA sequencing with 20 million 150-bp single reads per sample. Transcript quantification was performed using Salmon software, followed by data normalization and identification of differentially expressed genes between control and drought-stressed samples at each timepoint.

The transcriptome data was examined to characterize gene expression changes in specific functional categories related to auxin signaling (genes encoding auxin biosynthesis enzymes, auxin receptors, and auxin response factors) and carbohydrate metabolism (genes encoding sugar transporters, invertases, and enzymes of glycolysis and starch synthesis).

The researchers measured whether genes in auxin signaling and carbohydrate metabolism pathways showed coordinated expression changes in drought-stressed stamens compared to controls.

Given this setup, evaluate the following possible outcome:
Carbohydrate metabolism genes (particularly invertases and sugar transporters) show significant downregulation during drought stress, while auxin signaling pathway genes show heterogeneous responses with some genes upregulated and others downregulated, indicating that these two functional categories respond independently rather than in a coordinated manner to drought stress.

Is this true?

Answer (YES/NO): NO